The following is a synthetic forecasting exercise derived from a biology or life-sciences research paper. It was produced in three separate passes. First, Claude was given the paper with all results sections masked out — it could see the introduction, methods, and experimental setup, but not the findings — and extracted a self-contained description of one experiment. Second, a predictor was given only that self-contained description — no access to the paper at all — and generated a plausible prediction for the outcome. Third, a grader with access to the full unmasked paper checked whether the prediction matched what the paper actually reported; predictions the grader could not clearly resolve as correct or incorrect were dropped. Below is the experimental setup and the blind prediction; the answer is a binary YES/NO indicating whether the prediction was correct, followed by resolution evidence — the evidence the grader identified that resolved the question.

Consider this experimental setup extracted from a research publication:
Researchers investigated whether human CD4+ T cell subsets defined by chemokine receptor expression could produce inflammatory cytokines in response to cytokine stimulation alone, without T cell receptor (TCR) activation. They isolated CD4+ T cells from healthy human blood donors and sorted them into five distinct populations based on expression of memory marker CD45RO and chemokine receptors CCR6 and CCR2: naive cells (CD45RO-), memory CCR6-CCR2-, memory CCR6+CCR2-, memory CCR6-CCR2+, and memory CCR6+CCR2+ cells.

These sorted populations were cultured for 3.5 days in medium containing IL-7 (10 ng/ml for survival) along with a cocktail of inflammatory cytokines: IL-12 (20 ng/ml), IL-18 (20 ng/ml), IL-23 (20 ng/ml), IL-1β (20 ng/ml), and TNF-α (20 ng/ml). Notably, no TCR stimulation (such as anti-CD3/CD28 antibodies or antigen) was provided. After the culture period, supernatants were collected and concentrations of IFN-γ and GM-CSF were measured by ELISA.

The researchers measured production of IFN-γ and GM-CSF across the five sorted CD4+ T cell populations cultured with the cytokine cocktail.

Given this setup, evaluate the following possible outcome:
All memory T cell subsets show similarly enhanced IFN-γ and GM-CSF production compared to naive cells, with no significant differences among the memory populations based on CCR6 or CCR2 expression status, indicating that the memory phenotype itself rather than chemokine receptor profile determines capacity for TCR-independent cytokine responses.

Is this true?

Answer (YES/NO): NO